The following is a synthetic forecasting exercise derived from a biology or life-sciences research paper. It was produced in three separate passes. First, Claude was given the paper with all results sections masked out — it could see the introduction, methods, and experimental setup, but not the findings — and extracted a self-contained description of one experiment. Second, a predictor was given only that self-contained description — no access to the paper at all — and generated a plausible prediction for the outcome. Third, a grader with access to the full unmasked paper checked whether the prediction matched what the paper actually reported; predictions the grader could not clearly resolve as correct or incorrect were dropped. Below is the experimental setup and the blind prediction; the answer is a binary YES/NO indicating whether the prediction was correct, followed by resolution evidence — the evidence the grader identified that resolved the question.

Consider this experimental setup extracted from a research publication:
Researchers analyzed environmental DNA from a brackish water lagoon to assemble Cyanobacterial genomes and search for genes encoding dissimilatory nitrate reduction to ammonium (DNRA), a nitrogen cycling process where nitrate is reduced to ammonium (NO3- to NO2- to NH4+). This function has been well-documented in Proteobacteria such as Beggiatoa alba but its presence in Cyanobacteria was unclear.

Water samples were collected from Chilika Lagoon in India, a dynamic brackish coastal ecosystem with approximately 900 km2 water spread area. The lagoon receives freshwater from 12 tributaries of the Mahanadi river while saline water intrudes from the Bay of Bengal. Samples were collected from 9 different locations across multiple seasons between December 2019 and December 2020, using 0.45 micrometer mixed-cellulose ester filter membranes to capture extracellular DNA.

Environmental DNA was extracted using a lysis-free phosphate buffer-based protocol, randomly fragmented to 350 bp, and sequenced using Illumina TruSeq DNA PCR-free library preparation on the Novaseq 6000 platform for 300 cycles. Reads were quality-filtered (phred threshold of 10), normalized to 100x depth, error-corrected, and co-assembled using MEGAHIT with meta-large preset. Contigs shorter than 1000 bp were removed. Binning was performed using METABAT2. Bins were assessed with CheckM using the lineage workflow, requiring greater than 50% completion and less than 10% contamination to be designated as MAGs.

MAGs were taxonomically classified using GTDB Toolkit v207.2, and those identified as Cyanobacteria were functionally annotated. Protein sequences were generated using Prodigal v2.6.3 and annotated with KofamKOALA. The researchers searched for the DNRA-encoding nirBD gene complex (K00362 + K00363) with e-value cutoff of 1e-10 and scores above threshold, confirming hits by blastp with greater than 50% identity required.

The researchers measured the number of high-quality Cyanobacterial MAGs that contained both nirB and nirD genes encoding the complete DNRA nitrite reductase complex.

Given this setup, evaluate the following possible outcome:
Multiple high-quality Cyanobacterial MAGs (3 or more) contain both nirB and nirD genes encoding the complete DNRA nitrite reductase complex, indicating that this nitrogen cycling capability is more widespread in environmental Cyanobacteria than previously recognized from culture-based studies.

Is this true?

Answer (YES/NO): NO